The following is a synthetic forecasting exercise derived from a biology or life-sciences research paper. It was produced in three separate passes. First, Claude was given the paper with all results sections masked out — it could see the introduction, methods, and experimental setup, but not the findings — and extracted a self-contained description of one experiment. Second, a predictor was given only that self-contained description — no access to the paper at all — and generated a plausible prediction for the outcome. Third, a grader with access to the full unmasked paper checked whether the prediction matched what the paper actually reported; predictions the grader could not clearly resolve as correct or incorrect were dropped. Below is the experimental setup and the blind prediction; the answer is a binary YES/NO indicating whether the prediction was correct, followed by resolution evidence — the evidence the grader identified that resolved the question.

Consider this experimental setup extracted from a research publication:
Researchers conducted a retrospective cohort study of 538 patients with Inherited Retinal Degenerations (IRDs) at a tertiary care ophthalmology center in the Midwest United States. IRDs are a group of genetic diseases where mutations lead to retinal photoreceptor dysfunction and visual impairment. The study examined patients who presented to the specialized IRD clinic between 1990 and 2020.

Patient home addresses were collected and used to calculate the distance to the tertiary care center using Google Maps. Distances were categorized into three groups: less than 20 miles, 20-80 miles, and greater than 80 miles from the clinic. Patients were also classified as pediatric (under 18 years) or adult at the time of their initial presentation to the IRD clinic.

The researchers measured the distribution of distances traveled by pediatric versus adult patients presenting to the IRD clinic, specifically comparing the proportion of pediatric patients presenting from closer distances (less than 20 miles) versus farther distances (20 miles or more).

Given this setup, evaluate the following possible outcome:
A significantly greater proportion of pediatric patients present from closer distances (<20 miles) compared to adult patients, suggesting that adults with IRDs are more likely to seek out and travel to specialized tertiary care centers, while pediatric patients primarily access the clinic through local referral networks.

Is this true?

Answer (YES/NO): NO